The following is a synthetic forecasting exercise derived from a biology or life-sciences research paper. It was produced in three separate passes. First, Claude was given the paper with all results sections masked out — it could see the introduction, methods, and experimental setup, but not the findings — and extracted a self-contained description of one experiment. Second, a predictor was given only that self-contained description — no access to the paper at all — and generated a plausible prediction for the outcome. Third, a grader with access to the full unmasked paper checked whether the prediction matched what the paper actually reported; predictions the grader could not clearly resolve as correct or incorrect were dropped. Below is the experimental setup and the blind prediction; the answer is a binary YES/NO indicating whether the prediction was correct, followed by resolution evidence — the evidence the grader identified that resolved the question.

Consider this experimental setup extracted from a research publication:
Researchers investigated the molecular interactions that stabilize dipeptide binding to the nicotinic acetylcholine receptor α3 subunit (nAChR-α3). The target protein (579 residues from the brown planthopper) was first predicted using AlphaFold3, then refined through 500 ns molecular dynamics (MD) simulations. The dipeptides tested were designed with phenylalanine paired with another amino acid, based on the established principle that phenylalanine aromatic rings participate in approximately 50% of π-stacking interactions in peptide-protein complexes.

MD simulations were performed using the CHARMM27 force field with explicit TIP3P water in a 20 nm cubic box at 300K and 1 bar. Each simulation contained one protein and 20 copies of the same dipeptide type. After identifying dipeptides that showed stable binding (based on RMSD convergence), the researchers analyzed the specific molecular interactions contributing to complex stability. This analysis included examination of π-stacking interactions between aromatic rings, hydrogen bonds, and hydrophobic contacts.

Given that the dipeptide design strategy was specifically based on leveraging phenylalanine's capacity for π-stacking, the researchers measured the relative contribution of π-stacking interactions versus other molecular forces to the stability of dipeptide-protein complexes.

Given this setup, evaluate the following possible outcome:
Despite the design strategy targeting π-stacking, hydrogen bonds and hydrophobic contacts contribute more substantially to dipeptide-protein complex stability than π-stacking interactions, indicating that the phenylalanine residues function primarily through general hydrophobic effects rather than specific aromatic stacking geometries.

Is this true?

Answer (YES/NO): YES